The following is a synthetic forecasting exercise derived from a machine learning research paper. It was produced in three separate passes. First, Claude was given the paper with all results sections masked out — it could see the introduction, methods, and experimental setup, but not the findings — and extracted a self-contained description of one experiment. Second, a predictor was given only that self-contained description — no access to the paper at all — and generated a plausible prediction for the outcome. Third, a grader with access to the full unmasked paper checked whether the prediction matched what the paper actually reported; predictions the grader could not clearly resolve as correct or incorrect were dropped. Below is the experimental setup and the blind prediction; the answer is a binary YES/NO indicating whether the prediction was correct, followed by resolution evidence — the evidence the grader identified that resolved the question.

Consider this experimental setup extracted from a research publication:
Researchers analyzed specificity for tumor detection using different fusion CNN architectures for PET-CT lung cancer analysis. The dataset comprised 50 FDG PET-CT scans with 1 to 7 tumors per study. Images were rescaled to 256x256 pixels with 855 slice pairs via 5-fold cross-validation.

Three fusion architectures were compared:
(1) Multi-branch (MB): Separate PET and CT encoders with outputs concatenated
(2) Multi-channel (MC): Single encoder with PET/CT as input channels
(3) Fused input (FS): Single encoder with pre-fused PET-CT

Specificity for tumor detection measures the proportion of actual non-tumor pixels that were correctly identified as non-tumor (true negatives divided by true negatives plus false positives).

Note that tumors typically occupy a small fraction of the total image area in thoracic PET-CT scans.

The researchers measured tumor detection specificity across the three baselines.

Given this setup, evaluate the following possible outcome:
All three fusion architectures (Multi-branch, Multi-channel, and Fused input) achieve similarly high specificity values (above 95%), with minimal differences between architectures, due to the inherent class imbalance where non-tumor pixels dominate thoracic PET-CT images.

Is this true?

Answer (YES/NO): YES